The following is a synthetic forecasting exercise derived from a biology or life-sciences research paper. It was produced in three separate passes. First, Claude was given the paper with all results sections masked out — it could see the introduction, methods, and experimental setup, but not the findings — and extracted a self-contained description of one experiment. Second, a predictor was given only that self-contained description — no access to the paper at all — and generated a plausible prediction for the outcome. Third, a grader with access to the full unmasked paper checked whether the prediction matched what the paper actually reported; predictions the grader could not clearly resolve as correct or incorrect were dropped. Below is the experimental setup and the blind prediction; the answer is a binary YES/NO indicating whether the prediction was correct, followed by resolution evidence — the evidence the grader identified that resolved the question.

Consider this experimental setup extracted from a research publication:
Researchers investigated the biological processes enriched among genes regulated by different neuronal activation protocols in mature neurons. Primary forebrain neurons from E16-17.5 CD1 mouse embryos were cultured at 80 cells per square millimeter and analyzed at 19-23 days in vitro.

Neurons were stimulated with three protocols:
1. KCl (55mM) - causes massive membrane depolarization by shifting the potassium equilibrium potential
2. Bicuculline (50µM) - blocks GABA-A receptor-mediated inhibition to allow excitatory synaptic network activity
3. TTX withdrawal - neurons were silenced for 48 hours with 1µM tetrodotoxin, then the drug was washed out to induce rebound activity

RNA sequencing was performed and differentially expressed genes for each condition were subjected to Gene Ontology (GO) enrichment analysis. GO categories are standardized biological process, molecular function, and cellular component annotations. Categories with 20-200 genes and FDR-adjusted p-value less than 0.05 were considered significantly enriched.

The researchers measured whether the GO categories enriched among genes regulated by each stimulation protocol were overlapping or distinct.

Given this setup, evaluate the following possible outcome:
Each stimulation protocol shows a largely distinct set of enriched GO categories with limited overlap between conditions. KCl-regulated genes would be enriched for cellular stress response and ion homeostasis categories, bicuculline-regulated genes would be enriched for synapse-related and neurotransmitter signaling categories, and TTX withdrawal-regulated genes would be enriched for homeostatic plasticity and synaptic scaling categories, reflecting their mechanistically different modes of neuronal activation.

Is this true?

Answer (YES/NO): NO